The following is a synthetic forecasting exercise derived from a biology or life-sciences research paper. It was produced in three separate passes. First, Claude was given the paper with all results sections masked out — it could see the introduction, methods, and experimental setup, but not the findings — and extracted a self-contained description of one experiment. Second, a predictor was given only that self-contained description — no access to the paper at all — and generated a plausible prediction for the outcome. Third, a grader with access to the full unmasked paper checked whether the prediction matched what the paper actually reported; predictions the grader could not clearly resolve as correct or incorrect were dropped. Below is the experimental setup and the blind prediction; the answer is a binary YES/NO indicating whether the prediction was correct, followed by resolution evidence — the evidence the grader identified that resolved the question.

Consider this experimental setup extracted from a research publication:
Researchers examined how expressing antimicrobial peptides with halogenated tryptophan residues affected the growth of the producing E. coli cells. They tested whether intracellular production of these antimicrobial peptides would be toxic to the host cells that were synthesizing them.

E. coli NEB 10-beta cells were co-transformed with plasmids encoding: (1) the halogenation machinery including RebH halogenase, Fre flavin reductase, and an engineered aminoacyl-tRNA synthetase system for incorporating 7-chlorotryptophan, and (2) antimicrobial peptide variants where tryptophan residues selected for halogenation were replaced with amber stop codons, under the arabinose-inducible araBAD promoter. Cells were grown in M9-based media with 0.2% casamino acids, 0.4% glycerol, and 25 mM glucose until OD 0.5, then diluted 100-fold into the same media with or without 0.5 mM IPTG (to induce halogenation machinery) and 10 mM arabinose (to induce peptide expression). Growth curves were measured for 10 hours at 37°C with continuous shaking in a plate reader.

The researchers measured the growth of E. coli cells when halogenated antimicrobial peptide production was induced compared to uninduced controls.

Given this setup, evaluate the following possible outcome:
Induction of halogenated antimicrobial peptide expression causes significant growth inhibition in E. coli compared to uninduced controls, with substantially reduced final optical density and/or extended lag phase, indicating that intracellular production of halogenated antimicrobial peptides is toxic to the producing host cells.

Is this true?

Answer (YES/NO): YES